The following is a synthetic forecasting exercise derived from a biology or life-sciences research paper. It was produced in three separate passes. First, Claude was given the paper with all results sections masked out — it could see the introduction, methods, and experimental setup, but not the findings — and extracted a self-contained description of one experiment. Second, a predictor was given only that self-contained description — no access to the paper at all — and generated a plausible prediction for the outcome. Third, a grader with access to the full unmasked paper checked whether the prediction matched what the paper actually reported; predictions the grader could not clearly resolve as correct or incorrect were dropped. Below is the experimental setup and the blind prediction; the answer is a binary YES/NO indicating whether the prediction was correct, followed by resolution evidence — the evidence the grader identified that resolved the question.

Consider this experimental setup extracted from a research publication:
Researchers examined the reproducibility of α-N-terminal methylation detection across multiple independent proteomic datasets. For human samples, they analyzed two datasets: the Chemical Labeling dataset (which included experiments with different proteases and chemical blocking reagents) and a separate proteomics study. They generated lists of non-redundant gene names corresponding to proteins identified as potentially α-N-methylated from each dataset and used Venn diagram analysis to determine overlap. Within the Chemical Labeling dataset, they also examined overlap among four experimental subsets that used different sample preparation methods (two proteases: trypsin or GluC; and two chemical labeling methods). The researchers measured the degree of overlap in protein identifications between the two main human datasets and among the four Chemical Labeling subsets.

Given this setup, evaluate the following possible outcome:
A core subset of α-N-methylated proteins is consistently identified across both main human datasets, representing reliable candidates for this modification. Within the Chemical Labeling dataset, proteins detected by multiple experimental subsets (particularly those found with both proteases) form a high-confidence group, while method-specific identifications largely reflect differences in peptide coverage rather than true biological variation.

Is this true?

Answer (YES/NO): NO